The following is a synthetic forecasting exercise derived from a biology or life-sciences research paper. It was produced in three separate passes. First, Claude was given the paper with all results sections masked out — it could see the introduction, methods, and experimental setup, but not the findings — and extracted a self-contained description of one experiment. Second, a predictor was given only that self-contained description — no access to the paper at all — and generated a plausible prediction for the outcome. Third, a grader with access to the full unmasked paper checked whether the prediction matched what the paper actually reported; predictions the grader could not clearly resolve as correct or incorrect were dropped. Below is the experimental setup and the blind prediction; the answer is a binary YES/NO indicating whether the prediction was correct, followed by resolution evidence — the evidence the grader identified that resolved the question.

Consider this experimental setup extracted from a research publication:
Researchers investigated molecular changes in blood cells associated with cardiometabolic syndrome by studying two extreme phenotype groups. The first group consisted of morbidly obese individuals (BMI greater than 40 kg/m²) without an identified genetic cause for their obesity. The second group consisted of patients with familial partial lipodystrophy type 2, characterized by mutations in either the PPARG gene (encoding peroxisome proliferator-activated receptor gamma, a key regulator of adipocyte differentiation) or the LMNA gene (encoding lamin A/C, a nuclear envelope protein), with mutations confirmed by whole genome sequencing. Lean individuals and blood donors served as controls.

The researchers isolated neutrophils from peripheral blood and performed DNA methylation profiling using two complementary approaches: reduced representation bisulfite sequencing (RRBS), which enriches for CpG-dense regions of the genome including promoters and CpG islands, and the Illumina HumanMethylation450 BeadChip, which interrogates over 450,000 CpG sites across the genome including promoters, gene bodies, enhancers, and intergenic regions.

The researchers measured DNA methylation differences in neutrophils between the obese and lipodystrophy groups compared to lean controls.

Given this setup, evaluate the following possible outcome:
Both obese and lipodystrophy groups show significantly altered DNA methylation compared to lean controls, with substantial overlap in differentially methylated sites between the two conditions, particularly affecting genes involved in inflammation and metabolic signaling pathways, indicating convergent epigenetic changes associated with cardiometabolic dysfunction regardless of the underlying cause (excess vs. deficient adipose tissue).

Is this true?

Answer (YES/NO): NO